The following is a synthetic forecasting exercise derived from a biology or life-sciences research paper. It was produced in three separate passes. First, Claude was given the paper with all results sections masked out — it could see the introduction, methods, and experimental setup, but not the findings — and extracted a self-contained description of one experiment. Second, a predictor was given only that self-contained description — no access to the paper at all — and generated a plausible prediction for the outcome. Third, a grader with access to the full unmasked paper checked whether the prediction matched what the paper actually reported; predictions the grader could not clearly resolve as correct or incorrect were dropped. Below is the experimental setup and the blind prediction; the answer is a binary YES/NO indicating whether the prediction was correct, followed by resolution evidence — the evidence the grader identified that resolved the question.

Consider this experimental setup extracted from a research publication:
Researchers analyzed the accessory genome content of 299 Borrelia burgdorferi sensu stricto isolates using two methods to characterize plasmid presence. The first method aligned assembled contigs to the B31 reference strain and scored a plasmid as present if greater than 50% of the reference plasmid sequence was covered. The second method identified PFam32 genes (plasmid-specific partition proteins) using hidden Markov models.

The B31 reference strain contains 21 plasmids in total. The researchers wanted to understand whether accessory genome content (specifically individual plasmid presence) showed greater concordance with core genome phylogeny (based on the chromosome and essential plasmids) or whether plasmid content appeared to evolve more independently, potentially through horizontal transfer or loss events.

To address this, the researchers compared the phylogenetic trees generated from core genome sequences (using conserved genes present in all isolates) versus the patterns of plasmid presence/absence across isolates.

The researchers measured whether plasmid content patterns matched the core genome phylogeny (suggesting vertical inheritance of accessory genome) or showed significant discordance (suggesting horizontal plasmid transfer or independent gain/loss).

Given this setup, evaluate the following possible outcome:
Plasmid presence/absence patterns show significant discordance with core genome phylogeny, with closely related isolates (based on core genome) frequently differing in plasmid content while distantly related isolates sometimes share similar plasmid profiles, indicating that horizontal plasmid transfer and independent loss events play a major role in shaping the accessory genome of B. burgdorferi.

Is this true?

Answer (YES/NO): NO